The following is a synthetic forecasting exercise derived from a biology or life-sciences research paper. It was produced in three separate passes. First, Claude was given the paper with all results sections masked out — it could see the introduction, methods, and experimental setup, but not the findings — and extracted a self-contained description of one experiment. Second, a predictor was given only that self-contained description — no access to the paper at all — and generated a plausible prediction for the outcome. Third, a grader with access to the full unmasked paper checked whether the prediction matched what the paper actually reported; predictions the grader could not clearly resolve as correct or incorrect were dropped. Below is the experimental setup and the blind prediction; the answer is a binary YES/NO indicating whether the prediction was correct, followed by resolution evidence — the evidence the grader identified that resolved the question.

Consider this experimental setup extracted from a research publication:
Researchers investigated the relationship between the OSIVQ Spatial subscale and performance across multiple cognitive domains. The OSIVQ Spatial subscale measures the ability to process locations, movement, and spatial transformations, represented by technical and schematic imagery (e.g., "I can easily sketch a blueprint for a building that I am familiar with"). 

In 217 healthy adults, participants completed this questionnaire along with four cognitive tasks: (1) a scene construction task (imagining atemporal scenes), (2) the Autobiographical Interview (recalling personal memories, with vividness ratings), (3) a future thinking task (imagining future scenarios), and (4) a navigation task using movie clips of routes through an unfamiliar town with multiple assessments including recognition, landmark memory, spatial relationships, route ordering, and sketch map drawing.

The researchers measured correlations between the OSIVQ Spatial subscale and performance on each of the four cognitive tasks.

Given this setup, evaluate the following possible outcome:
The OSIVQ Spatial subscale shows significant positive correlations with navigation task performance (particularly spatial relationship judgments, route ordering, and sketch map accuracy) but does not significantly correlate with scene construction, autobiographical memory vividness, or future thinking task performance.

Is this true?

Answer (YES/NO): YES